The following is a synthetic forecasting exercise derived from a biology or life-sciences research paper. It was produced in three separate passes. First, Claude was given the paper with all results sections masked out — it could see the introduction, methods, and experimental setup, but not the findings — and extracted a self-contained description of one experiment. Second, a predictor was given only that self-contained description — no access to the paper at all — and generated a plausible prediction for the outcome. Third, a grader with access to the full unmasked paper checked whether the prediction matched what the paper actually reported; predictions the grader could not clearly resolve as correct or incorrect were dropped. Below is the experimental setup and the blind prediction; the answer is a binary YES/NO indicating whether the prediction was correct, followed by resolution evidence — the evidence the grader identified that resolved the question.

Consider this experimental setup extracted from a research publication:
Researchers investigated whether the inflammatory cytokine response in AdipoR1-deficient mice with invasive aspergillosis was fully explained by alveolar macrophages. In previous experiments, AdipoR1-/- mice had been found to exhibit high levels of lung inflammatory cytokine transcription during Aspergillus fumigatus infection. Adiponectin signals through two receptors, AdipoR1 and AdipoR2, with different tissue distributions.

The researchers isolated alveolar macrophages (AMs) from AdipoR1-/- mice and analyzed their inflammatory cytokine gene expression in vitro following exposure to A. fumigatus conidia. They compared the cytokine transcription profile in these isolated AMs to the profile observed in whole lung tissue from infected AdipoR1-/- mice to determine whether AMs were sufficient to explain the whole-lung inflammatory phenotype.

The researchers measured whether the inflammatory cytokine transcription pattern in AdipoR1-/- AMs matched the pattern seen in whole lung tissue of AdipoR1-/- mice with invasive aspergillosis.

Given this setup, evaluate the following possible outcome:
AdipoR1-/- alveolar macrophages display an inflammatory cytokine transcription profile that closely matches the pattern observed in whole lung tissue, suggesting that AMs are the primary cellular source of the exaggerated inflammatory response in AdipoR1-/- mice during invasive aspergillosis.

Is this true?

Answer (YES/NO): NO